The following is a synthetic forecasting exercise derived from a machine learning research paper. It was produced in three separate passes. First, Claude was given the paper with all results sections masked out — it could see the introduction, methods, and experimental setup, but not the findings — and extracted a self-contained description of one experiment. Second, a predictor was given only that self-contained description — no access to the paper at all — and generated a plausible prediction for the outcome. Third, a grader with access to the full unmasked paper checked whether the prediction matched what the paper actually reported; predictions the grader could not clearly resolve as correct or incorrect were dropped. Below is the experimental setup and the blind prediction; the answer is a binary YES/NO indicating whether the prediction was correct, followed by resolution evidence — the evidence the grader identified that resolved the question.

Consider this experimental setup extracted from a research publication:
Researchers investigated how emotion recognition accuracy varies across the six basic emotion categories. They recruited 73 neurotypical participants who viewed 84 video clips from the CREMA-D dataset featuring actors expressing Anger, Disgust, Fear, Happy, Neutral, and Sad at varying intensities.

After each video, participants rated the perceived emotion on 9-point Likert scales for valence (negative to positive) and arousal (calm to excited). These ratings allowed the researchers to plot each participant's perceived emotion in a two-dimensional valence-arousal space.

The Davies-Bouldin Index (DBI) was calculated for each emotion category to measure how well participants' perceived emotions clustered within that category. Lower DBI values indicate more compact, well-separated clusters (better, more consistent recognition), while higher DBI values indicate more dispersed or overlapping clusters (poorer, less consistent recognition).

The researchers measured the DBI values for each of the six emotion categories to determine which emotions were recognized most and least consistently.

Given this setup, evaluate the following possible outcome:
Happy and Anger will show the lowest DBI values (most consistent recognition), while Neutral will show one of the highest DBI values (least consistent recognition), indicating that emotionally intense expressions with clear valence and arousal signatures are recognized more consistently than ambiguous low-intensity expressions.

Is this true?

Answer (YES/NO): NO